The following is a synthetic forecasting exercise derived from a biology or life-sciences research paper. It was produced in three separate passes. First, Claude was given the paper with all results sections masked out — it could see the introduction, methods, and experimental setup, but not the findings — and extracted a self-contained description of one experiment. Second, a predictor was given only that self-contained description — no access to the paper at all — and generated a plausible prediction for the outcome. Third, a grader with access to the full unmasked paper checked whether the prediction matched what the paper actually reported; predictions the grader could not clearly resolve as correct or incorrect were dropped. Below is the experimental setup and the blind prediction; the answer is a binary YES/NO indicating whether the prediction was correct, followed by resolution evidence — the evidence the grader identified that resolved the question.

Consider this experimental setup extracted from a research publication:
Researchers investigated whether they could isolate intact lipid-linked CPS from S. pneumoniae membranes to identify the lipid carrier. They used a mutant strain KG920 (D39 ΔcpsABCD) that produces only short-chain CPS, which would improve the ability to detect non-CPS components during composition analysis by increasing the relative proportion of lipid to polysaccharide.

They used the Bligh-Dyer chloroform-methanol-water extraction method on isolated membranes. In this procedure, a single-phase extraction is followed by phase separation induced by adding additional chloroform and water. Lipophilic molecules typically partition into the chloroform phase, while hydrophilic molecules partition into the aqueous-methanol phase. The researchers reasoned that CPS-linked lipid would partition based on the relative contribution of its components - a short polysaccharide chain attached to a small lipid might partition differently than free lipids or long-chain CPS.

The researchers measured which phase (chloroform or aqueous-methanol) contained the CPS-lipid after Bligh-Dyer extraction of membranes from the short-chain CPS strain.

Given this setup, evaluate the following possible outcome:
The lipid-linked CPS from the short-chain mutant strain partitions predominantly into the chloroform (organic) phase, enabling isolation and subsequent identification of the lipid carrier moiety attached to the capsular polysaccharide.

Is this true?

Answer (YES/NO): NO